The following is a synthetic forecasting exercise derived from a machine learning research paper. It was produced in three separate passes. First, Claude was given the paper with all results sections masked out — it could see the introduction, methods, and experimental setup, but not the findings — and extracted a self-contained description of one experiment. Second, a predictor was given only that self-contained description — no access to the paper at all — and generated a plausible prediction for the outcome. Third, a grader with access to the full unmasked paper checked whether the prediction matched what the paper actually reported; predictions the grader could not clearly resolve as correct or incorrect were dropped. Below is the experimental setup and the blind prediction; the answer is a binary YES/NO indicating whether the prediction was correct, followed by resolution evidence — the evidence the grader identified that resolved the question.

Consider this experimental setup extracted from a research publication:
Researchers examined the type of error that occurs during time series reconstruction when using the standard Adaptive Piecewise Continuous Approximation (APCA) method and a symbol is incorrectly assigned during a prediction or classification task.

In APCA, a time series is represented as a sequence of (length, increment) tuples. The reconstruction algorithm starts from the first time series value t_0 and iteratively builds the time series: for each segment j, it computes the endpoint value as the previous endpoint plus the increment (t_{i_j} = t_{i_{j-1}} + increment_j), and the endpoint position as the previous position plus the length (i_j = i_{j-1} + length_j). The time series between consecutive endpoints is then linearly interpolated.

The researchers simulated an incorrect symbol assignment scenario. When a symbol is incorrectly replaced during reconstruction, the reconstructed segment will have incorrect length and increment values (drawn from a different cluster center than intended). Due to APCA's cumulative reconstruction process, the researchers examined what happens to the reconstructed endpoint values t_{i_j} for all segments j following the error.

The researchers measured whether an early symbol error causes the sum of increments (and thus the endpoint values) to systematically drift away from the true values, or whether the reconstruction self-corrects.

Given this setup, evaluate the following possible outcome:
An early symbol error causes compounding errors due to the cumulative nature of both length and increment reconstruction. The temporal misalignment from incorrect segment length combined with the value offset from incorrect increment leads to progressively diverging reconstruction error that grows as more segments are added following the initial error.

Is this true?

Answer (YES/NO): YES